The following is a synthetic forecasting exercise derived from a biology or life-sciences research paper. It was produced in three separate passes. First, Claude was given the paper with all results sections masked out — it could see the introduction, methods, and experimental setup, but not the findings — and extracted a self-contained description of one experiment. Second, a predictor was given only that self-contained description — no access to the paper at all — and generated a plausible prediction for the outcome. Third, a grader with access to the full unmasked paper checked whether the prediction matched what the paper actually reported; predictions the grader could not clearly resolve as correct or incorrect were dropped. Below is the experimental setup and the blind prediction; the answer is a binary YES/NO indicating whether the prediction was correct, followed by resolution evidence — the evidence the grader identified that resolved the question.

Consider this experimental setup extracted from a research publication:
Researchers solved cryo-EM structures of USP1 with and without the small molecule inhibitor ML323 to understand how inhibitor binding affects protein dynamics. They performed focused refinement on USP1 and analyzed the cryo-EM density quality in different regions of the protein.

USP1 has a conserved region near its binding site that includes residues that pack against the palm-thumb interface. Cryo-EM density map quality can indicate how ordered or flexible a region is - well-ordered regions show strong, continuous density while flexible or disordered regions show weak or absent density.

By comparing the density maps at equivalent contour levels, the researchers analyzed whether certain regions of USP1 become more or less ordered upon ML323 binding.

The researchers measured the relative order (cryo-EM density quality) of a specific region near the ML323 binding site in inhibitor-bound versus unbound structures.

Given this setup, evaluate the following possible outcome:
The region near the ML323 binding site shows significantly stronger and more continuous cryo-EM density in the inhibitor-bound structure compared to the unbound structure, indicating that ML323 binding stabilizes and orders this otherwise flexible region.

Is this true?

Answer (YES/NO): NO